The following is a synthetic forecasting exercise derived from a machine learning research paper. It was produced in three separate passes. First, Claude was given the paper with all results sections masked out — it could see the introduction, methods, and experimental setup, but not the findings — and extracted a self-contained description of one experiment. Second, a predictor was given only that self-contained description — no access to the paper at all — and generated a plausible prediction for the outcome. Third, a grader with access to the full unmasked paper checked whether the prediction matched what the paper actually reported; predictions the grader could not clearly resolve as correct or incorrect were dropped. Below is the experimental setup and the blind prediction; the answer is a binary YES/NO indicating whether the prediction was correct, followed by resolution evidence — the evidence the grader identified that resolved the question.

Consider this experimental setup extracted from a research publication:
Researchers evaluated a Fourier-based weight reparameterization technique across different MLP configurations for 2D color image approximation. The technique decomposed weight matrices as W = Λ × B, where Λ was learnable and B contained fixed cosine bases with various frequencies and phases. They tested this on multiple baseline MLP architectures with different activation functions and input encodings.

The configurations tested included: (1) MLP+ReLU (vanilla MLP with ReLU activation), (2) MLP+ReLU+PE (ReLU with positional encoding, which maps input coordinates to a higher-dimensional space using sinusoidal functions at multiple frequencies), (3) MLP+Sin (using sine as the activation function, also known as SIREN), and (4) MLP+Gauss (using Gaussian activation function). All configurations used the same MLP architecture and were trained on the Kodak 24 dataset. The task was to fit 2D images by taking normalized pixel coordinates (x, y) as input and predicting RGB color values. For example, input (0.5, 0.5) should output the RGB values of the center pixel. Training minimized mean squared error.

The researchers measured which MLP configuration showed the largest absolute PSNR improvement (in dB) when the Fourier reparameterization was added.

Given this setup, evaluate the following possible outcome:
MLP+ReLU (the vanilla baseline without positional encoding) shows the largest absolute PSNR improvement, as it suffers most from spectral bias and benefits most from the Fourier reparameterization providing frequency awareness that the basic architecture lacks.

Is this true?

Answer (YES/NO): NO